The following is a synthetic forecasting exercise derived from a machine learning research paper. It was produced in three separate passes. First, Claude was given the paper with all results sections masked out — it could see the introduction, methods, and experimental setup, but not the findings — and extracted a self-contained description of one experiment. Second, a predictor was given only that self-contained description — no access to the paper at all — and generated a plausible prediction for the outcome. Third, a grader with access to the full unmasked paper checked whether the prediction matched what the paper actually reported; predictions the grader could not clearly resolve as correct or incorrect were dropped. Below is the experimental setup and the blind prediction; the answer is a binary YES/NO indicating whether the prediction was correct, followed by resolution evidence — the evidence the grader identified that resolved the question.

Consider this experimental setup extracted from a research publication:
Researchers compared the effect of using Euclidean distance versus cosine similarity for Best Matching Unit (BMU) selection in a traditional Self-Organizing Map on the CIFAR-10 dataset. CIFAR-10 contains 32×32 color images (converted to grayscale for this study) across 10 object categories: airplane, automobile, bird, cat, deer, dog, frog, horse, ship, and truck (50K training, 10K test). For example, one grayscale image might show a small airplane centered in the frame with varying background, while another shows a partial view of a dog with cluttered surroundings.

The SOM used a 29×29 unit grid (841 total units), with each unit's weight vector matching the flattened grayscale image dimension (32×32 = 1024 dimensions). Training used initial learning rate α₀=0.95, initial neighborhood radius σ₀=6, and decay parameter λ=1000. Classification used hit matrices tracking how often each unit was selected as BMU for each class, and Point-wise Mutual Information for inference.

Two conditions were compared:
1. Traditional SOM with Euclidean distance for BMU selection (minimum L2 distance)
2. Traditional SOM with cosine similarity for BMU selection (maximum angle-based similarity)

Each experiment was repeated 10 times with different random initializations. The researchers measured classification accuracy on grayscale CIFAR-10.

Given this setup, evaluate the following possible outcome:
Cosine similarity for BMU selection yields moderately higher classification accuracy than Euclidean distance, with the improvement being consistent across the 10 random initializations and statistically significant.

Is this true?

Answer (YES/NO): YES